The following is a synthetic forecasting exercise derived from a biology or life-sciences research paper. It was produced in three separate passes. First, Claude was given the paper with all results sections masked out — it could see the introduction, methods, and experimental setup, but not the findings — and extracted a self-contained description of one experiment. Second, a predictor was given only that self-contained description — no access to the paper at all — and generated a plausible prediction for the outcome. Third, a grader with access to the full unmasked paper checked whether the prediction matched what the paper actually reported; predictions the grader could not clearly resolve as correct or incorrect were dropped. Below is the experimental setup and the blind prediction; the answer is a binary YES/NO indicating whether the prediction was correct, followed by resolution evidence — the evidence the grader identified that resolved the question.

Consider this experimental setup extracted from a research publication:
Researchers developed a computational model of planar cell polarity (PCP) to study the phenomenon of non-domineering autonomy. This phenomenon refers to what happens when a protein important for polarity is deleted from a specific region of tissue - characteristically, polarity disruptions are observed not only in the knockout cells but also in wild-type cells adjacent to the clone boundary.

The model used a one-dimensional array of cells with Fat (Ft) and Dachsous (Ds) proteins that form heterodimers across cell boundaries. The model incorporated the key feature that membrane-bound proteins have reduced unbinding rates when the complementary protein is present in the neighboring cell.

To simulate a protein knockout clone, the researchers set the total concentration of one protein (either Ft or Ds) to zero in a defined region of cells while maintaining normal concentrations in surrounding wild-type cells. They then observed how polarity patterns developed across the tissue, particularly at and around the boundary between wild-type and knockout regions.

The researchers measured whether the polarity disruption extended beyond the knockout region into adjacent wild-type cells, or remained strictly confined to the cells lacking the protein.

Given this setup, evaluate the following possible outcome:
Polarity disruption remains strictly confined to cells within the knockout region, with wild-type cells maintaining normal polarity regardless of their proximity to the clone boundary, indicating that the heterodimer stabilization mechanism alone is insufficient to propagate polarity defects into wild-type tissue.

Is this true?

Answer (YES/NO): NO